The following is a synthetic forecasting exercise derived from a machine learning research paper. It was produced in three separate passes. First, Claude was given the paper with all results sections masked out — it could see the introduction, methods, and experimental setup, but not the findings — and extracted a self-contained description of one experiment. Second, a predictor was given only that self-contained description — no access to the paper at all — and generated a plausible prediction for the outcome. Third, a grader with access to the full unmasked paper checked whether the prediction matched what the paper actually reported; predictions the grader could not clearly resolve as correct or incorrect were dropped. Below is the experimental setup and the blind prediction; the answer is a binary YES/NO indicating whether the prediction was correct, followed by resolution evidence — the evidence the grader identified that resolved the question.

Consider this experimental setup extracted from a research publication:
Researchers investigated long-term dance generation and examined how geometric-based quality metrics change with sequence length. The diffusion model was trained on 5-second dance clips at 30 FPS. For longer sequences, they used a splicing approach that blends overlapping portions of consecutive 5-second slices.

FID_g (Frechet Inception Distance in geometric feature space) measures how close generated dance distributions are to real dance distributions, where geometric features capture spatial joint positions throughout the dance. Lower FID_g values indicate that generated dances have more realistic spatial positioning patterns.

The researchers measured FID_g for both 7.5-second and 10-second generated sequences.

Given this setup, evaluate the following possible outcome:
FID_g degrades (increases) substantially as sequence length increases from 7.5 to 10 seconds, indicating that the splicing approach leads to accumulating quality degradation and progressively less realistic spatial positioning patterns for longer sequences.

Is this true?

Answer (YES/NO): YES